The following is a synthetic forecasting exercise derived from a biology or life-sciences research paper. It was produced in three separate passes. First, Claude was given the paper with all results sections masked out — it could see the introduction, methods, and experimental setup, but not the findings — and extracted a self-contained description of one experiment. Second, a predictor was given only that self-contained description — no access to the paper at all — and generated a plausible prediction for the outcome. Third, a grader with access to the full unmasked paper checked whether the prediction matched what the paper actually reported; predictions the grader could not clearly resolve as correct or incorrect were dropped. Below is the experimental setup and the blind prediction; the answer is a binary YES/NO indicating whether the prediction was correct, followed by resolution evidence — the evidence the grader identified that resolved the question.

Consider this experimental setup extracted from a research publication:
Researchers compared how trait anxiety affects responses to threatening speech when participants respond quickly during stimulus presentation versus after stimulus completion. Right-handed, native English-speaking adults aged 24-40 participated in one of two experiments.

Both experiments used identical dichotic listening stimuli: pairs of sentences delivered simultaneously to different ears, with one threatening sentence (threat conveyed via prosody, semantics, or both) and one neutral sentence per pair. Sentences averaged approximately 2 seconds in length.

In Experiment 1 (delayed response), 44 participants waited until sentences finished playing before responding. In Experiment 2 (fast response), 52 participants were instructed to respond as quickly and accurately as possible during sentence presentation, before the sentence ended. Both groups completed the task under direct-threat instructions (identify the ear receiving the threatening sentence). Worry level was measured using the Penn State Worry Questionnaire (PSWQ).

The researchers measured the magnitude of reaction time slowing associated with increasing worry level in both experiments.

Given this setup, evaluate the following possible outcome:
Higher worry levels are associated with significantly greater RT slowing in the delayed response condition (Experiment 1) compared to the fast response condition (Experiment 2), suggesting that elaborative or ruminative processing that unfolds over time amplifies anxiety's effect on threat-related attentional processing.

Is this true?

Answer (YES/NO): NO